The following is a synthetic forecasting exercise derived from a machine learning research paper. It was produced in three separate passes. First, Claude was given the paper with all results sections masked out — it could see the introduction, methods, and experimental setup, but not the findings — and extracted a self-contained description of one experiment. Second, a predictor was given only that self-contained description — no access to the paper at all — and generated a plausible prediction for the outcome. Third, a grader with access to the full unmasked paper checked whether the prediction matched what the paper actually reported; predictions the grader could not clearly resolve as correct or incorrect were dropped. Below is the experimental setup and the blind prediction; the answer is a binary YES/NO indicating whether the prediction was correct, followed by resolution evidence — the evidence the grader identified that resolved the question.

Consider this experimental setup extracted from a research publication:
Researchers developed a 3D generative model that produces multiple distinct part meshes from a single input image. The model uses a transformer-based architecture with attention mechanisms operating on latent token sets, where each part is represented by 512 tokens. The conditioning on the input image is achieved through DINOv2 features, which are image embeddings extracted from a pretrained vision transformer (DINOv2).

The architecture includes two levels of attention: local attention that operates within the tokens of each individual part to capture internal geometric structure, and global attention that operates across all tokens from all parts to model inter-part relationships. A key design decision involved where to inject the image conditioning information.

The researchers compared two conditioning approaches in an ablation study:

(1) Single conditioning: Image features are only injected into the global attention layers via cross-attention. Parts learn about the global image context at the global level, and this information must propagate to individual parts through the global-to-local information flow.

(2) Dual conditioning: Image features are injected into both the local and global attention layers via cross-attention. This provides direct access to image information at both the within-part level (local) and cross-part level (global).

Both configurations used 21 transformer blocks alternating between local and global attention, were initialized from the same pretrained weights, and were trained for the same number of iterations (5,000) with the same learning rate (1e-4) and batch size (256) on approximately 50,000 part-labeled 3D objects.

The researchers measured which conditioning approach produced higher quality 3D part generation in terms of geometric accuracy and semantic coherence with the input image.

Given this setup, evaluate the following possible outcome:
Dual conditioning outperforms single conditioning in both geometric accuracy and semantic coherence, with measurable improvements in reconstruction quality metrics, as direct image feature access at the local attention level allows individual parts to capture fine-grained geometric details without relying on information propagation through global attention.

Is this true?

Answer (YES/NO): NO